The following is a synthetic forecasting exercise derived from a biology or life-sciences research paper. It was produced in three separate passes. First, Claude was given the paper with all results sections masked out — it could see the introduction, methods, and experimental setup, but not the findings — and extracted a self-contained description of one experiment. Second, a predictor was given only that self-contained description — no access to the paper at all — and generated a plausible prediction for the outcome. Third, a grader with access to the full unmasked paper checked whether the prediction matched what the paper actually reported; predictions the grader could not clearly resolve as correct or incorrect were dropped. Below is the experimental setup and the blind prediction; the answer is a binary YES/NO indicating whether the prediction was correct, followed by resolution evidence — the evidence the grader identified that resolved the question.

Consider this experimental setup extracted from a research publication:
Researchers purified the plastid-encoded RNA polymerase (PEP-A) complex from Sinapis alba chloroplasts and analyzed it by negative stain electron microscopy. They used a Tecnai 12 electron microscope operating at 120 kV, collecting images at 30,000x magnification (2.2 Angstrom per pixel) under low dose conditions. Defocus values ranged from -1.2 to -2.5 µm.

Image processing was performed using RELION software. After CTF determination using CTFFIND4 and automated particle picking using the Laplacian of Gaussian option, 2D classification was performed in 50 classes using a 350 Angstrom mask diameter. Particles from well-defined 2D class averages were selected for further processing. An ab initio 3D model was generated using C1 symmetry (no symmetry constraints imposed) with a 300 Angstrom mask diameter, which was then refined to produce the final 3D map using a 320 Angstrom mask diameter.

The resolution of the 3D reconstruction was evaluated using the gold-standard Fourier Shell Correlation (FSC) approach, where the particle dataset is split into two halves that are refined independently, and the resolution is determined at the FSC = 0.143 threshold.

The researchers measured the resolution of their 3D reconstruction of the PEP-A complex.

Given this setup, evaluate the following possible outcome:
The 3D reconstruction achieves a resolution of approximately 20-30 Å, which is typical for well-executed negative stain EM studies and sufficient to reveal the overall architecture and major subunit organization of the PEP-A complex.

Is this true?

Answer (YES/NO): YES